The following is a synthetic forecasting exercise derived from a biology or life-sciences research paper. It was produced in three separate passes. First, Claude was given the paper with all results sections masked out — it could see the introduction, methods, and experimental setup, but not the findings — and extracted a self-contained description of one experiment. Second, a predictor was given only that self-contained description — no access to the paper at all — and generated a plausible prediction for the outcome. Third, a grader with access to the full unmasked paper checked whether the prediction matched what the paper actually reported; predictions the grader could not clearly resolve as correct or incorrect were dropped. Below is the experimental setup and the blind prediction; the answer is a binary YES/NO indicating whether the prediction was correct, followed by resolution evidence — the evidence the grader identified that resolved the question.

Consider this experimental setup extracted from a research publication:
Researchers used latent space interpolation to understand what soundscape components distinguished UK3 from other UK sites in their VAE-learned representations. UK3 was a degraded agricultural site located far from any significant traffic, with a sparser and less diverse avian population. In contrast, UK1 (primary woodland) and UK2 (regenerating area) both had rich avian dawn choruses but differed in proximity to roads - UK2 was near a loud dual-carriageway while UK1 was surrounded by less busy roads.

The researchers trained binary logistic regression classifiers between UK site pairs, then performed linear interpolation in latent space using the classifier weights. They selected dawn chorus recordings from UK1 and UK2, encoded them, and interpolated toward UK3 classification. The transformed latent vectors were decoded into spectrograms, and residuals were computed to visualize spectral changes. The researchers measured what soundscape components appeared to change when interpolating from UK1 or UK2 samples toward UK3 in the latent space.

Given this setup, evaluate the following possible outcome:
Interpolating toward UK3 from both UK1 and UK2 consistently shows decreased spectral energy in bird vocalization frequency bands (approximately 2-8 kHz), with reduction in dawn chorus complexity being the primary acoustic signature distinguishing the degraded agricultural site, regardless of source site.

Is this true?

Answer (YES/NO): NO